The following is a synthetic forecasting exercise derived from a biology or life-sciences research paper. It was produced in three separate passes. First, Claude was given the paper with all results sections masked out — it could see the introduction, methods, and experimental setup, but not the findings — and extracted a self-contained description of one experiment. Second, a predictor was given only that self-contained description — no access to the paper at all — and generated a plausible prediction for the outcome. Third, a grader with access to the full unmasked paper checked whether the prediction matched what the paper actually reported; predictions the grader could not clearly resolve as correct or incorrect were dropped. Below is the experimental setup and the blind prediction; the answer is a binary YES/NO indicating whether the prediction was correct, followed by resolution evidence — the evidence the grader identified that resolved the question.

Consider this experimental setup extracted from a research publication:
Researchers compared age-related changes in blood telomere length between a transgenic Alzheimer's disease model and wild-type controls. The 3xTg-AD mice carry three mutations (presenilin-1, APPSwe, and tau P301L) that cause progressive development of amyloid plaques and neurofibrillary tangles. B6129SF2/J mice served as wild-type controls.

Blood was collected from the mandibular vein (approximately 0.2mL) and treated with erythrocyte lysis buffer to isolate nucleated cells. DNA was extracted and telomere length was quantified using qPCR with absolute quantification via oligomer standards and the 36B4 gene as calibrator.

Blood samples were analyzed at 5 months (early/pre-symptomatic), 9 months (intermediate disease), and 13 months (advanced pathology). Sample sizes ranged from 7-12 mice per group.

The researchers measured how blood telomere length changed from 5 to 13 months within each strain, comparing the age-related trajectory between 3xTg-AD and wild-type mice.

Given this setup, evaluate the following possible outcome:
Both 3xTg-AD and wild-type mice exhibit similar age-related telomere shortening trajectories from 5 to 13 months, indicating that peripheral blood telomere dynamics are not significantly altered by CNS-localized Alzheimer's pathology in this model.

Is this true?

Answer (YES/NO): NO